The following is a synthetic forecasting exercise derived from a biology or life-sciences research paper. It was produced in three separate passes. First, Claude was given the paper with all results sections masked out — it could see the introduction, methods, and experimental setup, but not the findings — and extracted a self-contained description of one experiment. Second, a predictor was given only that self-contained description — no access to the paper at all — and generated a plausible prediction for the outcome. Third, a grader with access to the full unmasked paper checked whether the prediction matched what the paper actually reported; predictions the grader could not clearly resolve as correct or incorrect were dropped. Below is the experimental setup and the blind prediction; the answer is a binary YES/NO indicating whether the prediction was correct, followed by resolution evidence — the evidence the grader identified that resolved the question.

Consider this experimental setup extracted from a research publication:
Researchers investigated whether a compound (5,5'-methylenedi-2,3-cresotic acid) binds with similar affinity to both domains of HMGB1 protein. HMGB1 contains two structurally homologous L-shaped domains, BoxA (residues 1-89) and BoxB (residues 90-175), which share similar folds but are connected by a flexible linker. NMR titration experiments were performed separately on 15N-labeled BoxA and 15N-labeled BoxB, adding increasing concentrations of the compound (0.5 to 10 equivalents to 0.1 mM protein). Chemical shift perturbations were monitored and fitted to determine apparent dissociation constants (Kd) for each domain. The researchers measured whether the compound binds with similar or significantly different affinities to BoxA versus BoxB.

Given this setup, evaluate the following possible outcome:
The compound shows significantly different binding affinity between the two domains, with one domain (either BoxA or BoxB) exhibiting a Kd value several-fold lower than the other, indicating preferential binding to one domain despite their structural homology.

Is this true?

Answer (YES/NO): NO